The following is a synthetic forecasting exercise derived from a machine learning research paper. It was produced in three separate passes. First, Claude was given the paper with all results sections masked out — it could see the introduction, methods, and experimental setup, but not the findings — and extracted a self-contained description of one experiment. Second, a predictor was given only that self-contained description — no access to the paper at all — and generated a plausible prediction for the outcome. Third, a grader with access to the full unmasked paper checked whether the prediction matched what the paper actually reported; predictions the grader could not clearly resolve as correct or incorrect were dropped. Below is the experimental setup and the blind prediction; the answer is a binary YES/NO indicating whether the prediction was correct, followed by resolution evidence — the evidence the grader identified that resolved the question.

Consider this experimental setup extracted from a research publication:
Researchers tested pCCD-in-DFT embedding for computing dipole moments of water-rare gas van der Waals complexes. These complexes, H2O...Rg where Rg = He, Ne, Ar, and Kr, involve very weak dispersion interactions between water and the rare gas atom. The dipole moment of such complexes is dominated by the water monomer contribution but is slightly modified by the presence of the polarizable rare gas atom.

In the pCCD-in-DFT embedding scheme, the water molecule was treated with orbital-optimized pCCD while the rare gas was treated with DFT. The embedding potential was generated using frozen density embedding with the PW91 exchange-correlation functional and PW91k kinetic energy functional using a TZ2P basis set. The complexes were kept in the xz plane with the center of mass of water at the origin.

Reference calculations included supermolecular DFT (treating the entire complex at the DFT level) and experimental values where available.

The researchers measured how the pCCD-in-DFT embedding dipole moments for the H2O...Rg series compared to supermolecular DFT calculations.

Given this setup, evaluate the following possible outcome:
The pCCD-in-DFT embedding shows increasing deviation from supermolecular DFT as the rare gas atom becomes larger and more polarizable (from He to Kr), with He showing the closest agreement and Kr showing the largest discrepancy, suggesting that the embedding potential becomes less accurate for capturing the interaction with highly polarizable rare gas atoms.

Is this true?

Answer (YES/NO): NO